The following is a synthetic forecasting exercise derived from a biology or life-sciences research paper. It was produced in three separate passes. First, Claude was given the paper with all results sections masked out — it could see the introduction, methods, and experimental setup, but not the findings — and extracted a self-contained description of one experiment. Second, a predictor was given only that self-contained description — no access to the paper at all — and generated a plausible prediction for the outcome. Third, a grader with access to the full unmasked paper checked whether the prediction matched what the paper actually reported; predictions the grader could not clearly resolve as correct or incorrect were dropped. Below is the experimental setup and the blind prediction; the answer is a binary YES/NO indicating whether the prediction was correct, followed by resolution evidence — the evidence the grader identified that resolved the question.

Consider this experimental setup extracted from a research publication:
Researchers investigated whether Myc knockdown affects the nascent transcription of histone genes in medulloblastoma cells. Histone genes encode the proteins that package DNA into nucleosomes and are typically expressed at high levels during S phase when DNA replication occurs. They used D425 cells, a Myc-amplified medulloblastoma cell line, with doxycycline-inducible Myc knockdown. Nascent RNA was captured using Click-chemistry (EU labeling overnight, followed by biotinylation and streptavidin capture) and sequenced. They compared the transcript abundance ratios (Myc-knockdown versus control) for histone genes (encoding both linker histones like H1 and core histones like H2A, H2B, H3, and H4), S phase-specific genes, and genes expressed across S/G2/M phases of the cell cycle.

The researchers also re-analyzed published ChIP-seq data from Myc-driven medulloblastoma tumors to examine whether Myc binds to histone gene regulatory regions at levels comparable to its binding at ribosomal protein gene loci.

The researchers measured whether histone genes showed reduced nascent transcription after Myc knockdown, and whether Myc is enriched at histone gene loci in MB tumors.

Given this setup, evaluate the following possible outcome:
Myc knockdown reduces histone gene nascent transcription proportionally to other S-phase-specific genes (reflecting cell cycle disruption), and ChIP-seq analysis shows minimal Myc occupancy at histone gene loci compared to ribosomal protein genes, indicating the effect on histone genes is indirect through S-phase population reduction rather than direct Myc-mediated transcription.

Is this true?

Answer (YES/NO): NO